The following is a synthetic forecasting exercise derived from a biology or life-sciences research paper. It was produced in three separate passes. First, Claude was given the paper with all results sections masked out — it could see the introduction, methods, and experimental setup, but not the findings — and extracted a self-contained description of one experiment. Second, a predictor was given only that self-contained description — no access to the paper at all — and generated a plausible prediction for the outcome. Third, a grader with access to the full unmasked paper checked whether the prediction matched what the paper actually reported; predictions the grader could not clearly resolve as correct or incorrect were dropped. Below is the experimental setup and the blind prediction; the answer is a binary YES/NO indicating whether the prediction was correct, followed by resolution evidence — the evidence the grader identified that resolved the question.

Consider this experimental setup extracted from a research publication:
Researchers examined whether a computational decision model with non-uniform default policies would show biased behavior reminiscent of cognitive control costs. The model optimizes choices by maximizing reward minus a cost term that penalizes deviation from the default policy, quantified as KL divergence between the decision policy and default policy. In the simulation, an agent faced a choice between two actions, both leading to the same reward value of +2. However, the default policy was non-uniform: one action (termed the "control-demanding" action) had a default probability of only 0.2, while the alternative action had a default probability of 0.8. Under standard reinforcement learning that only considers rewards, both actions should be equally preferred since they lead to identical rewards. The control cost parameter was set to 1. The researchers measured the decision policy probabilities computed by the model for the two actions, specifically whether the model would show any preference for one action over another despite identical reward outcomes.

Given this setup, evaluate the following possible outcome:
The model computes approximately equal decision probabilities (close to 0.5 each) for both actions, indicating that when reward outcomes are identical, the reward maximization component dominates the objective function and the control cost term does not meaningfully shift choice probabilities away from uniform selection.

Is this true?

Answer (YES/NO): NO